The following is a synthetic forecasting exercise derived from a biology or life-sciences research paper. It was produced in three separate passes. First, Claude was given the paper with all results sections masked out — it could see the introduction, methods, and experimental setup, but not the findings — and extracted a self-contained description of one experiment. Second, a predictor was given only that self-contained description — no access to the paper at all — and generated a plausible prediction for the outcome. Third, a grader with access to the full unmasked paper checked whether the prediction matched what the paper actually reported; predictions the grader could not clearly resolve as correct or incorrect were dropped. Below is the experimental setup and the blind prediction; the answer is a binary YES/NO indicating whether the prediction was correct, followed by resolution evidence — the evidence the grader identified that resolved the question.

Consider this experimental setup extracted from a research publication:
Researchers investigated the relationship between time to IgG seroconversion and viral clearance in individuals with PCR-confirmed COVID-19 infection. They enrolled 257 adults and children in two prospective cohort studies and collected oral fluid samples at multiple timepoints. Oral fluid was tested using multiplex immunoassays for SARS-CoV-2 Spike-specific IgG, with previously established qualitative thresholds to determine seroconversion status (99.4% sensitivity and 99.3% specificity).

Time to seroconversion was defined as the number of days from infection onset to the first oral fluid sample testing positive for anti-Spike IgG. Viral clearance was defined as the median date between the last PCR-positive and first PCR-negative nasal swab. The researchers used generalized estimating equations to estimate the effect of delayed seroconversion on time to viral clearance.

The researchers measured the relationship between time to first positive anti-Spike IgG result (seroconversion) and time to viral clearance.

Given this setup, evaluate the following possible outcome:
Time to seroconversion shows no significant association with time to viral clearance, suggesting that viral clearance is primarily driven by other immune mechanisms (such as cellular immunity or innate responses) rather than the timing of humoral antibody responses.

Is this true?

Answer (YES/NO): NO